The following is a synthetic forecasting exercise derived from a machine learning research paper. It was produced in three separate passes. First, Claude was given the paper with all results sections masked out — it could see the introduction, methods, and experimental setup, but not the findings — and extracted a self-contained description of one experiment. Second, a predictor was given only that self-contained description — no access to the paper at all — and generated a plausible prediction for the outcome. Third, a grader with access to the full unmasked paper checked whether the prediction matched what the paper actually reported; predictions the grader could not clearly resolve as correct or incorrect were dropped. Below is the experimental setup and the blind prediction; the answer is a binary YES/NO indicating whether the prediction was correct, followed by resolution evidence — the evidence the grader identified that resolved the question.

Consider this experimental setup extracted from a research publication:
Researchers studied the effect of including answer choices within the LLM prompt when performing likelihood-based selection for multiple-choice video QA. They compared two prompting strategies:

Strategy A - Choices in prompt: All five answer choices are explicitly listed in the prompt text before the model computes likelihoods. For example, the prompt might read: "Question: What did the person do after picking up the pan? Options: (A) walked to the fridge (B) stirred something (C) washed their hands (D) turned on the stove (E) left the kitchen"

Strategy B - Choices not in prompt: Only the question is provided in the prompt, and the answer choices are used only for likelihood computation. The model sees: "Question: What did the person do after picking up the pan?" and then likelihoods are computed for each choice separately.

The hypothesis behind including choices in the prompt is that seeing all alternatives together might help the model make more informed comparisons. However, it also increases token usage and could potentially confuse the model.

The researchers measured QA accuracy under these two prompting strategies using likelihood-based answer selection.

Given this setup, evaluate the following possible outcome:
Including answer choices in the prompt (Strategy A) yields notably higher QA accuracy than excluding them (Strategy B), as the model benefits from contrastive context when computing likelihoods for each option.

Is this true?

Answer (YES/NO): YES